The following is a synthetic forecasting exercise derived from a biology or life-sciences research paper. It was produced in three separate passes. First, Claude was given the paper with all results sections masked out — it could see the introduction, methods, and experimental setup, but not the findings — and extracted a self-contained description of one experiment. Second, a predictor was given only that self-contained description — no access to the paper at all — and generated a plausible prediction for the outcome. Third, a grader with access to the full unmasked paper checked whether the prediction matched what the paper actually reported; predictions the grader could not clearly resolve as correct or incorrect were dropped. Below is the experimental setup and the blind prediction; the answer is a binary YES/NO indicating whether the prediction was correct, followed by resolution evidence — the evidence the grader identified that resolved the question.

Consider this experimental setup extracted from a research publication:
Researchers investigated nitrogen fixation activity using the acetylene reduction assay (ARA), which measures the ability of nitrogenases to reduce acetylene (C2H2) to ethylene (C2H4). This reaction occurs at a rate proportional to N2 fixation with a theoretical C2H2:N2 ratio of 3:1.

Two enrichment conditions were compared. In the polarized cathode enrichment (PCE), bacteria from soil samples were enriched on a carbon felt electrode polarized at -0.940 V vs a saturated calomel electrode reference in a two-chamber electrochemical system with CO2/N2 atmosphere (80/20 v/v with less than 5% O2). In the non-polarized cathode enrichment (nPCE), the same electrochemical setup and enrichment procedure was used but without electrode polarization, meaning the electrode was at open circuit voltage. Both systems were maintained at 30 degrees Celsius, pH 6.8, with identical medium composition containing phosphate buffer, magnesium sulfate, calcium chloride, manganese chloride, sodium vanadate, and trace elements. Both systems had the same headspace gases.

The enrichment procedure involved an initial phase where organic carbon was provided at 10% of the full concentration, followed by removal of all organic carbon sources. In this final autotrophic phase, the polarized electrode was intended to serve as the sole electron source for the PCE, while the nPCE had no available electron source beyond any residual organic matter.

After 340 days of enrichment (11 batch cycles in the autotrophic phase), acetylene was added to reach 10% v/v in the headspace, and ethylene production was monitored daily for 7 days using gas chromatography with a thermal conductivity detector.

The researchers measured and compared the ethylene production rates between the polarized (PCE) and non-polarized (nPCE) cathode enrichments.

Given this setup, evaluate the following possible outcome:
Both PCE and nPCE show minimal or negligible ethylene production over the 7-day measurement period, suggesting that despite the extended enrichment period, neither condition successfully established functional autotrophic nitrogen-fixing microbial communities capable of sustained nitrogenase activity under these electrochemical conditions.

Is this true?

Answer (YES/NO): NO